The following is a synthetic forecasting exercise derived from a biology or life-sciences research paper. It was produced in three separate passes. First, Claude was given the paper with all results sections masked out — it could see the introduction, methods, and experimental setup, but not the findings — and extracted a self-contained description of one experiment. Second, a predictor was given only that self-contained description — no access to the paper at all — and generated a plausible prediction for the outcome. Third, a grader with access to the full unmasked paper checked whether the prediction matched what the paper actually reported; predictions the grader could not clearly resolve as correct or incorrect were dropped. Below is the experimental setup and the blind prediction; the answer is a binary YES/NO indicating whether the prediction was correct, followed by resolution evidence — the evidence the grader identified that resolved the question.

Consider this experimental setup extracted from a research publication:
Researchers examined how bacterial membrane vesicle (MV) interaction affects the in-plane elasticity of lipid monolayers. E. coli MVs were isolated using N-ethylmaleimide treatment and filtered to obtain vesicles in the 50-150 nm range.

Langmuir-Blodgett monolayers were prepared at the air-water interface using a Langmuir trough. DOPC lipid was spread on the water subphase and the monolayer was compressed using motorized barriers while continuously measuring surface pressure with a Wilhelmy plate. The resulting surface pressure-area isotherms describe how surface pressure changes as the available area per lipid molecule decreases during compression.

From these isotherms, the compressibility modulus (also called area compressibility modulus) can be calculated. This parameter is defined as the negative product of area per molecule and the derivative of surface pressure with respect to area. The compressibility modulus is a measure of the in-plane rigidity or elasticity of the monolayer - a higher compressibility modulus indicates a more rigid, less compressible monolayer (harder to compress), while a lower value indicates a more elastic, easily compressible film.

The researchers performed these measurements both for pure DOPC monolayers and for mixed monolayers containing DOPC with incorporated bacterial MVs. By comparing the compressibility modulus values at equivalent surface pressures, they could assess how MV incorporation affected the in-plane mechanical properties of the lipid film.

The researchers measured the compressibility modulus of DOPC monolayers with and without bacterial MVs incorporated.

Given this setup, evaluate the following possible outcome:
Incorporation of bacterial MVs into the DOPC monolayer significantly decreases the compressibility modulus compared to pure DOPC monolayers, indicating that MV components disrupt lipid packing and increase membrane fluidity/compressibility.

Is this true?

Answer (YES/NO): YES